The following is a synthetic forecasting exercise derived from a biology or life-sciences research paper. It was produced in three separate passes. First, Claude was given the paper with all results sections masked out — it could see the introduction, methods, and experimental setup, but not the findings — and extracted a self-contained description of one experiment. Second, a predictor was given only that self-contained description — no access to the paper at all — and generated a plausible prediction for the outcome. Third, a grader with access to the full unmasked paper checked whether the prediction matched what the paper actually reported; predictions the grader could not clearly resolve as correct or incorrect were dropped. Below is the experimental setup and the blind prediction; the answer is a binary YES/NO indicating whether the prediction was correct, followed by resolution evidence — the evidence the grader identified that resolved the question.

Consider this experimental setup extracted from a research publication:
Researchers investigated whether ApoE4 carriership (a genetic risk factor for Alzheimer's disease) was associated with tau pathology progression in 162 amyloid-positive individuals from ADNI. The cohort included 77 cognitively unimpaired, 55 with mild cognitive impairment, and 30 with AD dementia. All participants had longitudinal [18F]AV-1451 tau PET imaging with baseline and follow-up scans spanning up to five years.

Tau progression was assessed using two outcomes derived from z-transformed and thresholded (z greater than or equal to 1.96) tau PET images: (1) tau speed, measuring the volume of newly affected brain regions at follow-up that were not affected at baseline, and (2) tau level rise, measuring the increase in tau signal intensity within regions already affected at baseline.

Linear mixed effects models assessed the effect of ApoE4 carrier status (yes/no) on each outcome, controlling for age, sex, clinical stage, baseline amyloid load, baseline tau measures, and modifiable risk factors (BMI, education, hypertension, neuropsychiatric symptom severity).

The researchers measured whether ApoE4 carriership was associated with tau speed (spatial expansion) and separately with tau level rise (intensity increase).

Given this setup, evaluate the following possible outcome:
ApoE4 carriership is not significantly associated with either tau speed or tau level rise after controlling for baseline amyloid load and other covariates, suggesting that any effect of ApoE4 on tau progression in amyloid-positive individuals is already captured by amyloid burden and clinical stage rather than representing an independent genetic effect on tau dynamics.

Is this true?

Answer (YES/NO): NO